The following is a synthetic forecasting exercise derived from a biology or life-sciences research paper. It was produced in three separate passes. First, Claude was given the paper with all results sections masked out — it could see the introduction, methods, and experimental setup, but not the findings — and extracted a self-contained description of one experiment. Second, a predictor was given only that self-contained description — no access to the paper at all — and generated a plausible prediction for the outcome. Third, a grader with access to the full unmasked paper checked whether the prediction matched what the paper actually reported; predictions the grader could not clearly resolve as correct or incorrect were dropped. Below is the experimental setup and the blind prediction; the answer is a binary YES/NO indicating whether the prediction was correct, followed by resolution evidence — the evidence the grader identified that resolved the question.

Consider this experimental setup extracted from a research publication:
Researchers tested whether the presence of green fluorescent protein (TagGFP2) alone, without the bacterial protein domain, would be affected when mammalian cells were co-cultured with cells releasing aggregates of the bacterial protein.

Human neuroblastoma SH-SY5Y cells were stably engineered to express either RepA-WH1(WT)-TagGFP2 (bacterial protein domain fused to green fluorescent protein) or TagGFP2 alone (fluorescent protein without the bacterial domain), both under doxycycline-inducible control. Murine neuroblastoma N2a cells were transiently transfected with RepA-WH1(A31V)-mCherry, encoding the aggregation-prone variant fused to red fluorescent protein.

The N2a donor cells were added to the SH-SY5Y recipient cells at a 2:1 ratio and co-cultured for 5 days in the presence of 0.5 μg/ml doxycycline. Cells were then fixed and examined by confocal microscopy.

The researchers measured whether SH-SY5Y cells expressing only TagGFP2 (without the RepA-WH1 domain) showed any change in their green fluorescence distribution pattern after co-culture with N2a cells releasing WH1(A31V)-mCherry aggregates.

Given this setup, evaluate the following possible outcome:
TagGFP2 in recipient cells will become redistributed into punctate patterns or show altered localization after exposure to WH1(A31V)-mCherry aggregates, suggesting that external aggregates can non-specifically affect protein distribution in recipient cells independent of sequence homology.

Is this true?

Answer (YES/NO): NO